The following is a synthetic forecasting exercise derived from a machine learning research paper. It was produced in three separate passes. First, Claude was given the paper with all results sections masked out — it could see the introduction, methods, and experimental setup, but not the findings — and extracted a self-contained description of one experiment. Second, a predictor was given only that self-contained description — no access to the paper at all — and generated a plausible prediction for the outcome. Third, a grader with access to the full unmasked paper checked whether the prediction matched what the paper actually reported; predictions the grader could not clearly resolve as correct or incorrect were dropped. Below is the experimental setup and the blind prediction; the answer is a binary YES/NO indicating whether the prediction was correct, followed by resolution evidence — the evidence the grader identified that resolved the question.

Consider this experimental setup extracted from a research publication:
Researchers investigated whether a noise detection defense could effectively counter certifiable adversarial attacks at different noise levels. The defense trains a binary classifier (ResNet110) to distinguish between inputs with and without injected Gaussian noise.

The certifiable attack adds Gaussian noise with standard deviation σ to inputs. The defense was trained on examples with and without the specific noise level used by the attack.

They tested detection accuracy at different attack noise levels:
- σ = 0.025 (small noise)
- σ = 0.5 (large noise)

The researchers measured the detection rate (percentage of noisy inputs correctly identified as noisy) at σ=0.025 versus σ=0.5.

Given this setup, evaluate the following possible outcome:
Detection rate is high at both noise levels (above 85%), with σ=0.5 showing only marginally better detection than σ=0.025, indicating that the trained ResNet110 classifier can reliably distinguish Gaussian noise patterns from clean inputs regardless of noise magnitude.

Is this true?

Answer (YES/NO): NO